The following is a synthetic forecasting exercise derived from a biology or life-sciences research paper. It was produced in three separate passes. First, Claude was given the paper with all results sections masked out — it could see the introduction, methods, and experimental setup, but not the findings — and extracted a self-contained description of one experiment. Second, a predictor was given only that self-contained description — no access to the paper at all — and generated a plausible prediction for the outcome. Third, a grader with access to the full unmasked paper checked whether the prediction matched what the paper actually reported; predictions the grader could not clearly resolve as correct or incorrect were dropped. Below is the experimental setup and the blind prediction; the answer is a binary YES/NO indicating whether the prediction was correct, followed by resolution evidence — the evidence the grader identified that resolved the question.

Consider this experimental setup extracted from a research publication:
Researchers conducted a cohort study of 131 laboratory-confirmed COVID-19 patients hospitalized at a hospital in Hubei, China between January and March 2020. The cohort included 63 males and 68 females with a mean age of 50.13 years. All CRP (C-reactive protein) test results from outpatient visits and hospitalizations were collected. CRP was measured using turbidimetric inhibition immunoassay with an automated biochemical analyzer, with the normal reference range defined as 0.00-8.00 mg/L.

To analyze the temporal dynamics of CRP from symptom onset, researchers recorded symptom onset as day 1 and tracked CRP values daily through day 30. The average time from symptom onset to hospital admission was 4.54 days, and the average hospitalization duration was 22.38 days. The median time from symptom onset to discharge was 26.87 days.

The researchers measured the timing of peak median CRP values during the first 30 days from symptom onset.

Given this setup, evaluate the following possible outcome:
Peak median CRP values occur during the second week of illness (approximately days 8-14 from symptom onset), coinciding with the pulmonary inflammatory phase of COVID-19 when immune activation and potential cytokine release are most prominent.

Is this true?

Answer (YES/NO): YES